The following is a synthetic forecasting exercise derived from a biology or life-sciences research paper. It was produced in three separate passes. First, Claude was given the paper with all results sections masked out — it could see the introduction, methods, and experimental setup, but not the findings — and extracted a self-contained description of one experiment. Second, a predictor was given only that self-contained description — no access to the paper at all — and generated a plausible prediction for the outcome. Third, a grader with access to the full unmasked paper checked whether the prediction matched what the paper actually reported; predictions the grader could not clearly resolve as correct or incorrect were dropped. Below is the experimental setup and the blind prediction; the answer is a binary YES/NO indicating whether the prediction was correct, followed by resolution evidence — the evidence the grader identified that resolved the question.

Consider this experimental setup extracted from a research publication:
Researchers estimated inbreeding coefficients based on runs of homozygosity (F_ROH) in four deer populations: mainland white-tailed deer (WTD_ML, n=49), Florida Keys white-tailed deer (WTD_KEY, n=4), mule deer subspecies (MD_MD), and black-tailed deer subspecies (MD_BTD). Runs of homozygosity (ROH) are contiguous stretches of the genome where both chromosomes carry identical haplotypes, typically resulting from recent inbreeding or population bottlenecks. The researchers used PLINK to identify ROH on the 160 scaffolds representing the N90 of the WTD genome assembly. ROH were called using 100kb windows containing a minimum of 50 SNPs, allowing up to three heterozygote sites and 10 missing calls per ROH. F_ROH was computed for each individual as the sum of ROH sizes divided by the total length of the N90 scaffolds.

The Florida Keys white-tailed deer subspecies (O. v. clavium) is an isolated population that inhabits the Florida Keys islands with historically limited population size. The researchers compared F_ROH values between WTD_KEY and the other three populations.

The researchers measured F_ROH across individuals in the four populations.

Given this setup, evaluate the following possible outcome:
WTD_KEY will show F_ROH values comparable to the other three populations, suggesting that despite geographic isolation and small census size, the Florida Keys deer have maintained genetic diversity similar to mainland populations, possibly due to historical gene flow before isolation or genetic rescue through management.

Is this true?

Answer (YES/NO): NO